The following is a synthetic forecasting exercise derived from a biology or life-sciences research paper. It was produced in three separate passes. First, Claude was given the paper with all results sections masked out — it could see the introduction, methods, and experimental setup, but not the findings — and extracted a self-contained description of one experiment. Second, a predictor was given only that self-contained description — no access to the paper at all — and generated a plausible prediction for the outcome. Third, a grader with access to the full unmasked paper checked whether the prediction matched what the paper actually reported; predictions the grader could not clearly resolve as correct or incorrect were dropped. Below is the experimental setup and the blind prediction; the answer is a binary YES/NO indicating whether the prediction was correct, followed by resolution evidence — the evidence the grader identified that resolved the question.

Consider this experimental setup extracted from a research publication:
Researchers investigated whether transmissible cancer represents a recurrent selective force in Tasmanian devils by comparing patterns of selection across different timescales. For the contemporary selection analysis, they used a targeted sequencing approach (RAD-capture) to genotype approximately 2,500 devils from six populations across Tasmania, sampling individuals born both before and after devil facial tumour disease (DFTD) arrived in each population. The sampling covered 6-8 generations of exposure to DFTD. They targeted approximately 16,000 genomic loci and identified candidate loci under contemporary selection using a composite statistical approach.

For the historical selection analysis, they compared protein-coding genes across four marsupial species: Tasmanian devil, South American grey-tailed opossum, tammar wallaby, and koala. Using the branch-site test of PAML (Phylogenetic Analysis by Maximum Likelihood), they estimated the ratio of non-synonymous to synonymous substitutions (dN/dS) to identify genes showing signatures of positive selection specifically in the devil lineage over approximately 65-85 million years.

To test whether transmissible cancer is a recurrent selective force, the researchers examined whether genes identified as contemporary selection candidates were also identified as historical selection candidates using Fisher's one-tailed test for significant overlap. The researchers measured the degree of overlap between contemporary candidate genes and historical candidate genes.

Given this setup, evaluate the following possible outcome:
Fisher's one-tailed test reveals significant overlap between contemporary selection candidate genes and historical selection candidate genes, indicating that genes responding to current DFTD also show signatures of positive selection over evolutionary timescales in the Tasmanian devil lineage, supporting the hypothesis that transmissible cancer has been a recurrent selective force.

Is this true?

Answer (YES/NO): NO